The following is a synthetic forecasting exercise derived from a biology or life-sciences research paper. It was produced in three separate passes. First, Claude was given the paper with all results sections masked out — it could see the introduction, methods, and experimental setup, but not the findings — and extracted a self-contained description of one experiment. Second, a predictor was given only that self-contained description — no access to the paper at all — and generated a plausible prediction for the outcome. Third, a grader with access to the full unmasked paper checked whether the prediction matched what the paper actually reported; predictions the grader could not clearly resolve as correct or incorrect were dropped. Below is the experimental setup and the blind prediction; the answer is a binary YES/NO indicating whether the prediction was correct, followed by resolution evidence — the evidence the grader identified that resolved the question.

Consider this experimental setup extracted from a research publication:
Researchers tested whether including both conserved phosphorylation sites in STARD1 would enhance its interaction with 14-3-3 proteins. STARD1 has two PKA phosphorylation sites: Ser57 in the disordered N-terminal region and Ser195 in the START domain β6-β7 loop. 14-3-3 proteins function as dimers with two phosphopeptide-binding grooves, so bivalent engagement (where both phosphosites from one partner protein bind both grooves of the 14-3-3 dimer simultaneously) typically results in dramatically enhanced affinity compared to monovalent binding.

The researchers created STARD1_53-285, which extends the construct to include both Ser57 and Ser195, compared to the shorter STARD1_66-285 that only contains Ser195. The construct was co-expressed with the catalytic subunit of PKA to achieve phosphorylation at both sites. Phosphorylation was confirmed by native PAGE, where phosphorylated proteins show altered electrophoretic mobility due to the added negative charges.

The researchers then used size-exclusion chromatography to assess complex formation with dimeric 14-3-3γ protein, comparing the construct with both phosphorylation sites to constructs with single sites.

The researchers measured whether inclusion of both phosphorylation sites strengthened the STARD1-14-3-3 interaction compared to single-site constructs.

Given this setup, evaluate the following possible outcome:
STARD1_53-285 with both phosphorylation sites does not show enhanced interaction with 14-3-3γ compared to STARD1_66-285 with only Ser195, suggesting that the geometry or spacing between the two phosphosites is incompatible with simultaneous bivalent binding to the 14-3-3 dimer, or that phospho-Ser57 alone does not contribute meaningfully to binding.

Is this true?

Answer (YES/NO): NO